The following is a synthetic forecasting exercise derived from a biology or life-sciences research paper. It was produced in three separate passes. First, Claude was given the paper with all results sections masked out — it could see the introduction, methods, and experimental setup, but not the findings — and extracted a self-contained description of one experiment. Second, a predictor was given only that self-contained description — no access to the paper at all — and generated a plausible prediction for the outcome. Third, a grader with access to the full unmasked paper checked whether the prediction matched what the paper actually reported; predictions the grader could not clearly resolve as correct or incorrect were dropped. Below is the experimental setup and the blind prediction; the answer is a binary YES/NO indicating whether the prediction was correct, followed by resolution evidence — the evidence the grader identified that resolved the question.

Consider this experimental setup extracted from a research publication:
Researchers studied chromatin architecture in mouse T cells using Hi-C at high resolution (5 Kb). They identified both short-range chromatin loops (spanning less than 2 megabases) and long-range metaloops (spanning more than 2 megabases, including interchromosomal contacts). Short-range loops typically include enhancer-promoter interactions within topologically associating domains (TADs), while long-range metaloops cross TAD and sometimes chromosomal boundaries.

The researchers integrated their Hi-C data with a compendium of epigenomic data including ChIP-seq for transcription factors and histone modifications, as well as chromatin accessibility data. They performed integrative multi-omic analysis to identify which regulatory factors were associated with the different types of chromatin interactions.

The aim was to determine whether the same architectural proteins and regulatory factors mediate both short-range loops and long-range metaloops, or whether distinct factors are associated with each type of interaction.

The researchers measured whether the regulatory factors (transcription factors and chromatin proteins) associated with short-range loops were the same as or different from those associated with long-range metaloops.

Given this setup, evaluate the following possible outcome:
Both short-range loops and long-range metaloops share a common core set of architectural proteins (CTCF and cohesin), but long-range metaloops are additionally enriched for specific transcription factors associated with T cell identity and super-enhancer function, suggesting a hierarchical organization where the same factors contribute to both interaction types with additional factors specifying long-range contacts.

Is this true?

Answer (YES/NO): NO